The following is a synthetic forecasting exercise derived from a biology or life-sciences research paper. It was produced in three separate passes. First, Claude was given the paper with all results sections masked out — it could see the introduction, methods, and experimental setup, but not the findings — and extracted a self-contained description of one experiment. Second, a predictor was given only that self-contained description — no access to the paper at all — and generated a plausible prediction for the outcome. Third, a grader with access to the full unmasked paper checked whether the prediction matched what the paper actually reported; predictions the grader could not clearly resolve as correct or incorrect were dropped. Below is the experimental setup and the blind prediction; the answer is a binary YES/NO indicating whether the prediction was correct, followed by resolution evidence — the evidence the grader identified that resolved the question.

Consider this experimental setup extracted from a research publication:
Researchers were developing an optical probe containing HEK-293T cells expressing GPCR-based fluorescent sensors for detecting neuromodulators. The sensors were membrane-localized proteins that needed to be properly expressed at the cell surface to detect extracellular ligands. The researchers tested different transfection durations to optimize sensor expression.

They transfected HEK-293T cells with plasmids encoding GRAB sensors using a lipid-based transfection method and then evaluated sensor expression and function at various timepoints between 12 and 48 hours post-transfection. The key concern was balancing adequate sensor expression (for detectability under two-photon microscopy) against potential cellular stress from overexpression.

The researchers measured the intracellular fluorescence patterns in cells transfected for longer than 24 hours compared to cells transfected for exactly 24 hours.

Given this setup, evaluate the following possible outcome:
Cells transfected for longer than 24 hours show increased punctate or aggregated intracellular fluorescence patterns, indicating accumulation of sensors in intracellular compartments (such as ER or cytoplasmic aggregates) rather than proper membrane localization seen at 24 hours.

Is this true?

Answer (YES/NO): YES